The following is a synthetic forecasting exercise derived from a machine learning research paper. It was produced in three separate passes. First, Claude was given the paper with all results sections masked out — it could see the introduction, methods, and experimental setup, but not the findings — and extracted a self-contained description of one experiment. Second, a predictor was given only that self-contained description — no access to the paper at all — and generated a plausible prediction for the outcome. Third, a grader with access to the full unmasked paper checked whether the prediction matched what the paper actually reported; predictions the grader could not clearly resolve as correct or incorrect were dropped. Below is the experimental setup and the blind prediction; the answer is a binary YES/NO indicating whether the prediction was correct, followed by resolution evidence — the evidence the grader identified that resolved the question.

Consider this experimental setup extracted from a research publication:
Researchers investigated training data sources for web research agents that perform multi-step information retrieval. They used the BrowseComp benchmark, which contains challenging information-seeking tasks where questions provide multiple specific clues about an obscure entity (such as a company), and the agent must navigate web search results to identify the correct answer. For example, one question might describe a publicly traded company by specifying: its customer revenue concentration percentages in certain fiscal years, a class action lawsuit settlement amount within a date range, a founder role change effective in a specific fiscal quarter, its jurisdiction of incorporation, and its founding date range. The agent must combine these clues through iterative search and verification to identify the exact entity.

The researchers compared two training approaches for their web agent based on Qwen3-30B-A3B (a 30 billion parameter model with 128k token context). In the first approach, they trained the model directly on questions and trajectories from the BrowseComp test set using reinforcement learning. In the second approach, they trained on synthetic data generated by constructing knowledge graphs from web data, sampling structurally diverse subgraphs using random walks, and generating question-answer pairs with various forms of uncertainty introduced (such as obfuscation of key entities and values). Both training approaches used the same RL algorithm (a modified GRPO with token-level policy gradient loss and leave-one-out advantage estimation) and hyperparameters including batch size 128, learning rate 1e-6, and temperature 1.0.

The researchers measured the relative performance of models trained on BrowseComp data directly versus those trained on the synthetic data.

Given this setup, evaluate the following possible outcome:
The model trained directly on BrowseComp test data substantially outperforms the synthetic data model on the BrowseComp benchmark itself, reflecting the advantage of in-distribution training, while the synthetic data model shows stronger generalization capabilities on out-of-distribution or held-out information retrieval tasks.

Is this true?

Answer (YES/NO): NO